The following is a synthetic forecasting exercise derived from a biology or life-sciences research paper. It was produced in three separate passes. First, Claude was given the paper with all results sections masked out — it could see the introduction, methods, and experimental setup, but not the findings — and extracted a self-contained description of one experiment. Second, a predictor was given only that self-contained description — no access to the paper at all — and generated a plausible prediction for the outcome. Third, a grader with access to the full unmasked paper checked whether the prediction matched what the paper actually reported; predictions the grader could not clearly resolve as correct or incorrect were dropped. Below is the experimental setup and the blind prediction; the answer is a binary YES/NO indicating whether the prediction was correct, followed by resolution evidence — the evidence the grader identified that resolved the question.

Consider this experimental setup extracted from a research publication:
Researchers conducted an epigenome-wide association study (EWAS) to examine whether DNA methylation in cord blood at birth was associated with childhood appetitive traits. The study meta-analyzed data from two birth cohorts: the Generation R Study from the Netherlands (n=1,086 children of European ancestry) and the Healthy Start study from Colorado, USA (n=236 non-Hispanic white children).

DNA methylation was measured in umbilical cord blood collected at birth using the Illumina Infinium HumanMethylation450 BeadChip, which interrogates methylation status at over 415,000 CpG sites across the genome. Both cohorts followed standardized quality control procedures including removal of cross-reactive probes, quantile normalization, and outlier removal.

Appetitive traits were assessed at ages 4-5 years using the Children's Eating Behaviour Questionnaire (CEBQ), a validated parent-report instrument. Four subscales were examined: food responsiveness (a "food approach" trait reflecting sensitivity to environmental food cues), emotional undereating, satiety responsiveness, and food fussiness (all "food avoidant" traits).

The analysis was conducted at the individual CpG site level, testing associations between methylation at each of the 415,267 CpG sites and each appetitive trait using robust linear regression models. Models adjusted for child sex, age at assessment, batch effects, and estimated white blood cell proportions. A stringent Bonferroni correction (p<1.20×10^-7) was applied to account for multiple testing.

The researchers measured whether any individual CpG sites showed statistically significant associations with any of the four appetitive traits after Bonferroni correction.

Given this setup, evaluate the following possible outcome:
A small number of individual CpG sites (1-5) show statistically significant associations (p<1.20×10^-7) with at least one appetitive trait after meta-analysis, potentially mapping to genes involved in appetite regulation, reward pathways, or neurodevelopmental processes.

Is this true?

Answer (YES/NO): NO